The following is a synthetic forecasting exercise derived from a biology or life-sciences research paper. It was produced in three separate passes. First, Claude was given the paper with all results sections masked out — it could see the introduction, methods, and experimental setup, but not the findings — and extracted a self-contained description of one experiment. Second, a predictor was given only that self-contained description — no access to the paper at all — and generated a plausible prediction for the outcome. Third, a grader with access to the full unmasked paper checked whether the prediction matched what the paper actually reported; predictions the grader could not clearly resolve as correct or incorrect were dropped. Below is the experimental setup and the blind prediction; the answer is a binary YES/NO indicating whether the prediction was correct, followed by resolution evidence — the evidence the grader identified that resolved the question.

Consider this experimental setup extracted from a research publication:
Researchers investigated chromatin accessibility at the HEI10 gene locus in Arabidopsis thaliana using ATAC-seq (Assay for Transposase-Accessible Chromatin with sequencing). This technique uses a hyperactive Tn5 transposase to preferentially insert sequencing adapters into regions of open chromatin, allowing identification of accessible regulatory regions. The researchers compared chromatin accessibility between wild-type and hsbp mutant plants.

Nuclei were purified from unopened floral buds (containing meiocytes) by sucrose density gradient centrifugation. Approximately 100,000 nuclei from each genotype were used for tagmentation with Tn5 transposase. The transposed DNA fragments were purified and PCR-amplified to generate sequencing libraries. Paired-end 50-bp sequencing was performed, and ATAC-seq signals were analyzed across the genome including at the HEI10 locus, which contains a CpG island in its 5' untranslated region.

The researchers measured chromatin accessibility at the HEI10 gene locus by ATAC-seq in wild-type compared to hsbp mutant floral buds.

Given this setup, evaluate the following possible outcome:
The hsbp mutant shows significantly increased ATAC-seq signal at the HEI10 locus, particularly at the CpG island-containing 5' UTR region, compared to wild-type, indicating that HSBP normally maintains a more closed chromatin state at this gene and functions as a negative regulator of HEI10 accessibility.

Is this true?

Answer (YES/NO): NO